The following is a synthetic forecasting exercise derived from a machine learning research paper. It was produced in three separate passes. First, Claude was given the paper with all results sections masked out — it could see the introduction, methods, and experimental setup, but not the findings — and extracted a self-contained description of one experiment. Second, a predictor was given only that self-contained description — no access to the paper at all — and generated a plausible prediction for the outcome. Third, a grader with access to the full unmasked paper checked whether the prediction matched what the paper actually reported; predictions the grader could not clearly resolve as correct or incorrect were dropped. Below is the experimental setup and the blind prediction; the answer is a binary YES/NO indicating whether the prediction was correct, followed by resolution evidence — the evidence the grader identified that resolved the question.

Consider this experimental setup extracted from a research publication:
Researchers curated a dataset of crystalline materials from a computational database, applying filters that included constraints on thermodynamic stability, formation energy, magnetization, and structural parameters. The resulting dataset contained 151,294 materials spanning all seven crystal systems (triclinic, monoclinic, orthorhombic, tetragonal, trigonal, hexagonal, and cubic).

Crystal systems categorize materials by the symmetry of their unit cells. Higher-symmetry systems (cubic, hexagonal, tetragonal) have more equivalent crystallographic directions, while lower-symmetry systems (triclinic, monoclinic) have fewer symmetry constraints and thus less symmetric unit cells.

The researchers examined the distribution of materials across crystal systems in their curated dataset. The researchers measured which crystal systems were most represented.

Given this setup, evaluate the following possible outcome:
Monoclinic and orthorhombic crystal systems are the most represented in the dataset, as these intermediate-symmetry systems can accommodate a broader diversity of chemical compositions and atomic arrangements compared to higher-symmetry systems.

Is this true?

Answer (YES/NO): NO